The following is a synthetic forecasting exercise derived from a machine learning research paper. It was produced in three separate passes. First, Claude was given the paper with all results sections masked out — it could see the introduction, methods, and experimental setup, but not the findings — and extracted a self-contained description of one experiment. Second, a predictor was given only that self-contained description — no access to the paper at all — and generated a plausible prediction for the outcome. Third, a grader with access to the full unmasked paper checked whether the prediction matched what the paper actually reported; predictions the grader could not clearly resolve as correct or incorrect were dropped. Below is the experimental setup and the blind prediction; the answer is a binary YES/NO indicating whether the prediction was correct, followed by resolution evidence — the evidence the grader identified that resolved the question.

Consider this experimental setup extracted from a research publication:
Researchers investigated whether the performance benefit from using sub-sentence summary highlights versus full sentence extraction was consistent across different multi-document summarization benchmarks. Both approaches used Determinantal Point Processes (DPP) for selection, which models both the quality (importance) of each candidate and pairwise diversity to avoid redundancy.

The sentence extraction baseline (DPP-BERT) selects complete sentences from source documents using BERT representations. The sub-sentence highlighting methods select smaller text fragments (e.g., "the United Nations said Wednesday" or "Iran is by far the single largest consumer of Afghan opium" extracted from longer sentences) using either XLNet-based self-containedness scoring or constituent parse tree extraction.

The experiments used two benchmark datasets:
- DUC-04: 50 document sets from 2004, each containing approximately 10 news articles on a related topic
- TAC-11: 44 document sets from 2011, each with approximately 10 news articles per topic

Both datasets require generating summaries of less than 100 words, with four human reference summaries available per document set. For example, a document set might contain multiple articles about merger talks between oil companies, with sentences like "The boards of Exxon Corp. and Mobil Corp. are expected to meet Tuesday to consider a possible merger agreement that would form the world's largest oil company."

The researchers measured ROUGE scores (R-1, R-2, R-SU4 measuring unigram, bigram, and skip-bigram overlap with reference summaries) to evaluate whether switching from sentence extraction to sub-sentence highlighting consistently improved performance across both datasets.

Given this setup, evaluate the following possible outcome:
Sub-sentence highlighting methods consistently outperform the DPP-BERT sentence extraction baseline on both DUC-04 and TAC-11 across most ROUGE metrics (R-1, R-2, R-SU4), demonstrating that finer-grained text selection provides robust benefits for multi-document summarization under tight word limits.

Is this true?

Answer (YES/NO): NO